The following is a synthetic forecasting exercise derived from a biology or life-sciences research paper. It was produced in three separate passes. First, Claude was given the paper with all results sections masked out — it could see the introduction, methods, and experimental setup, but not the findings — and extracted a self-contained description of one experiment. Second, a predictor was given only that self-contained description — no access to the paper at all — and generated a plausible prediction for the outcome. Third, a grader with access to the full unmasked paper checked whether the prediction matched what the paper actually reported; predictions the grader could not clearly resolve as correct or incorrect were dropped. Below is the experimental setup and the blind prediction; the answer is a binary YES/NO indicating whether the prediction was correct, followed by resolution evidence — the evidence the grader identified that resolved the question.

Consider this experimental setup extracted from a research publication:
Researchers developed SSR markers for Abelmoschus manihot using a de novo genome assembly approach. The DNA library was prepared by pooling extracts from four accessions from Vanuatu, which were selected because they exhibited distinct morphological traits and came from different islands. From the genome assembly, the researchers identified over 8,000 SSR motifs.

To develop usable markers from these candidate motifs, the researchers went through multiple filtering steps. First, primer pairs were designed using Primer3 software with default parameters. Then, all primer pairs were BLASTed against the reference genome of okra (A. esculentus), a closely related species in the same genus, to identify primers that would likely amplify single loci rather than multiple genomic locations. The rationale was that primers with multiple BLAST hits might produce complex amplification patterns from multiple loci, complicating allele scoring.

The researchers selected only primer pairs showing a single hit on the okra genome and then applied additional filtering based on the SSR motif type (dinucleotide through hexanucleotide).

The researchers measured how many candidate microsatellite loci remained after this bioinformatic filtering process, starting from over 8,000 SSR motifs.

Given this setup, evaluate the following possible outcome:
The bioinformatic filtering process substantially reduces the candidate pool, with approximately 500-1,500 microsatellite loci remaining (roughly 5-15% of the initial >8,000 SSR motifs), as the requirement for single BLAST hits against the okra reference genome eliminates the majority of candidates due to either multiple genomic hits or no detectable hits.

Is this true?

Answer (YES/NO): NO